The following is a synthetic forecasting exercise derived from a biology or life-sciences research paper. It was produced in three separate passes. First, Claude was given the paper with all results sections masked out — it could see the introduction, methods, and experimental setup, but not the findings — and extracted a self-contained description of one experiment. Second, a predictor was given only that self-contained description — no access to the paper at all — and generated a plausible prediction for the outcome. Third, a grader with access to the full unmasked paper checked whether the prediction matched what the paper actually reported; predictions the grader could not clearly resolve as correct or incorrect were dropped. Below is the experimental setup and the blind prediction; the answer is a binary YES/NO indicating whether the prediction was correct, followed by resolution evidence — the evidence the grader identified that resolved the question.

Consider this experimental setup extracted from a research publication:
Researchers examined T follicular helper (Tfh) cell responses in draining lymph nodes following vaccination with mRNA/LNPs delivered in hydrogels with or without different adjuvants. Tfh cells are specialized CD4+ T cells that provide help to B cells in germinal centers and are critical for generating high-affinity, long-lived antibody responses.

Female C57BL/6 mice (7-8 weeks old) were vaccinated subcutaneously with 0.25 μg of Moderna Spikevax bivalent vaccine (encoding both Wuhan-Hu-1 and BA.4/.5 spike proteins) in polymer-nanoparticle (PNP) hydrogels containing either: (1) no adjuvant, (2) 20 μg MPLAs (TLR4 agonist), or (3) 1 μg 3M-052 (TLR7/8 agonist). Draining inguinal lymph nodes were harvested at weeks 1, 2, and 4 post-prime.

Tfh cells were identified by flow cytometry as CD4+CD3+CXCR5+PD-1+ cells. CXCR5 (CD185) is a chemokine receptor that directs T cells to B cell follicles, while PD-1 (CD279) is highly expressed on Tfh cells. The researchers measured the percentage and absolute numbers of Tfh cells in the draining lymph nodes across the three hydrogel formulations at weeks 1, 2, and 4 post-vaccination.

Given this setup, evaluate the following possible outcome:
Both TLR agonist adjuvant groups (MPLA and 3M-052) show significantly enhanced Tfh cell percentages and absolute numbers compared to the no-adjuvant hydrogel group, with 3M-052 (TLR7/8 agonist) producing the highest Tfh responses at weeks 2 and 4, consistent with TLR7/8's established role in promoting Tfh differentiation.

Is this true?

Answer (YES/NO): NO